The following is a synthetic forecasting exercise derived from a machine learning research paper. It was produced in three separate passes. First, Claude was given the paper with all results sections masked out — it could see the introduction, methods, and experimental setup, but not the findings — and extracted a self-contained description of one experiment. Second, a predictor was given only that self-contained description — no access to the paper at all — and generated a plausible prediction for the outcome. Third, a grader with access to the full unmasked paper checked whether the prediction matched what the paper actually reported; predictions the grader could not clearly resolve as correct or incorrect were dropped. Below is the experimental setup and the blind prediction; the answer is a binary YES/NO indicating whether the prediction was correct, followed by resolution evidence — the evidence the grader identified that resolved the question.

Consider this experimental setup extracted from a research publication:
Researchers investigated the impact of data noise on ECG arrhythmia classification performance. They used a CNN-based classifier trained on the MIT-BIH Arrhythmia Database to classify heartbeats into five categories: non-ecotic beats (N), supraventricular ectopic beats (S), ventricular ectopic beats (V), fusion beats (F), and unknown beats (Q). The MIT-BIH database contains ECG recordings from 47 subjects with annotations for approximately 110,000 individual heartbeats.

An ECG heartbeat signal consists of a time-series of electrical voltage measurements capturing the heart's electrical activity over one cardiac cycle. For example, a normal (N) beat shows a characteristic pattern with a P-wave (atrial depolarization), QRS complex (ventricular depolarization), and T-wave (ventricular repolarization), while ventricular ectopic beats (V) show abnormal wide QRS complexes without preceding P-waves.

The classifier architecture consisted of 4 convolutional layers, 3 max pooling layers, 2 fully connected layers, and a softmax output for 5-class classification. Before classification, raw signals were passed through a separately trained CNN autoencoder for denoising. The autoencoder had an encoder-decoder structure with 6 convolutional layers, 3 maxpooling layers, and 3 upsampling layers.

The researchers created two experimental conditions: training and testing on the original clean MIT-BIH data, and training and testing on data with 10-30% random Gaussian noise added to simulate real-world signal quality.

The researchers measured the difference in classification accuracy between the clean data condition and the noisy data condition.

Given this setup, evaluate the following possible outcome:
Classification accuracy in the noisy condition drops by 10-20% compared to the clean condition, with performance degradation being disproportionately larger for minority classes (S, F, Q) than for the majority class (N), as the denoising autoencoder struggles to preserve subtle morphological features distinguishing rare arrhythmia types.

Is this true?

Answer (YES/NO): NO